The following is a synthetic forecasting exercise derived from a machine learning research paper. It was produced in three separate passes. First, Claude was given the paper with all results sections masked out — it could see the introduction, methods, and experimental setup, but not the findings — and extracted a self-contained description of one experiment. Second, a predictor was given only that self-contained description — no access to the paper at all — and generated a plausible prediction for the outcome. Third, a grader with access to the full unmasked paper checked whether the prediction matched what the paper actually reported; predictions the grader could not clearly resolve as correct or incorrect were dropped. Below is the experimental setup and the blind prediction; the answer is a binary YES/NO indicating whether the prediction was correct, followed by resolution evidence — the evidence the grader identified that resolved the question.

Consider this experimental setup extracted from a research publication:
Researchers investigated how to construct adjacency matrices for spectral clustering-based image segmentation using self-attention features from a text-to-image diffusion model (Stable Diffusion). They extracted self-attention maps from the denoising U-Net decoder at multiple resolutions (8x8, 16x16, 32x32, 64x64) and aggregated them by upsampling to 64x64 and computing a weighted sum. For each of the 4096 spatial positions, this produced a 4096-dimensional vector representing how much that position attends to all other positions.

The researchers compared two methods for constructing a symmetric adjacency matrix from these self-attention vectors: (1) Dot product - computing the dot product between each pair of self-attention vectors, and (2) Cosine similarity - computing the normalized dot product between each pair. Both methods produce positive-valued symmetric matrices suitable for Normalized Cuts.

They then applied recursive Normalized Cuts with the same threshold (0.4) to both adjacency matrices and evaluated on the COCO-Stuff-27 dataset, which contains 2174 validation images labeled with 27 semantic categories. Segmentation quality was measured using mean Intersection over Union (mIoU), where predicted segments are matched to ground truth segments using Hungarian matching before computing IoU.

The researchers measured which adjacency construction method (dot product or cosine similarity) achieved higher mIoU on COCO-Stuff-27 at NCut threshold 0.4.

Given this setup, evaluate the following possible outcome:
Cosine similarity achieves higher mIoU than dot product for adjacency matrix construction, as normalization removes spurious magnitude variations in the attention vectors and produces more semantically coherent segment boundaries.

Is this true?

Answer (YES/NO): NO